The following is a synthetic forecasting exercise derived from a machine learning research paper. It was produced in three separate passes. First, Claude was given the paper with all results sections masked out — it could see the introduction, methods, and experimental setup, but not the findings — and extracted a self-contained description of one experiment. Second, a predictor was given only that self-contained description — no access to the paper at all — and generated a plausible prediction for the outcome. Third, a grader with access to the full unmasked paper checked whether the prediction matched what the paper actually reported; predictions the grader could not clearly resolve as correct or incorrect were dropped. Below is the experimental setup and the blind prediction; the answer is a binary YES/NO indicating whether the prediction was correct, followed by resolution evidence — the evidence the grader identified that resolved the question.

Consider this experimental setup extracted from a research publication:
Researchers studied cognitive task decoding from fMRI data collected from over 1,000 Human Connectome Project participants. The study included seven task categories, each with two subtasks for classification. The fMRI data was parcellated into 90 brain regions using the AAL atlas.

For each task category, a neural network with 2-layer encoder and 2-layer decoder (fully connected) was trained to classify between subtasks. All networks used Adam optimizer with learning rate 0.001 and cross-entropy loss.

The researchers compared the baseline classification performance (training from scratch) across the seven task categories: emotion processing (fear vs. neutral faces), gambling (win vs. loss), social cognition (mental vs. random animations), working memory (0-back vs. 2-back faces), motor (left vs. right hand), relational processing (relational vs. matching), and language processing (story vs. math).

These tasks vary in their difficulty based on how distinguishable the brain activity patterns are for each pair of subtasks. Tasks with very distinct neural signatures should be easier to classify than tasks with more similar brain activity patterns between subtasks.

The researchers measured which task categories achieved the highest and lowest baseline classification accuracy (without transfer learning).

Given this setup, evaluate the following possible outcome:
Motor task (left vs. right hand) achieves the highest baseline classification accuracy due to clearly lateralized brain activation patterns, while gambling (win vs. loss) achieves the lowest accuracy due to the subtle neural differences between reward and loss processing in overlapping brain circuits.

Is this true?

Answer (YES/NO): NO